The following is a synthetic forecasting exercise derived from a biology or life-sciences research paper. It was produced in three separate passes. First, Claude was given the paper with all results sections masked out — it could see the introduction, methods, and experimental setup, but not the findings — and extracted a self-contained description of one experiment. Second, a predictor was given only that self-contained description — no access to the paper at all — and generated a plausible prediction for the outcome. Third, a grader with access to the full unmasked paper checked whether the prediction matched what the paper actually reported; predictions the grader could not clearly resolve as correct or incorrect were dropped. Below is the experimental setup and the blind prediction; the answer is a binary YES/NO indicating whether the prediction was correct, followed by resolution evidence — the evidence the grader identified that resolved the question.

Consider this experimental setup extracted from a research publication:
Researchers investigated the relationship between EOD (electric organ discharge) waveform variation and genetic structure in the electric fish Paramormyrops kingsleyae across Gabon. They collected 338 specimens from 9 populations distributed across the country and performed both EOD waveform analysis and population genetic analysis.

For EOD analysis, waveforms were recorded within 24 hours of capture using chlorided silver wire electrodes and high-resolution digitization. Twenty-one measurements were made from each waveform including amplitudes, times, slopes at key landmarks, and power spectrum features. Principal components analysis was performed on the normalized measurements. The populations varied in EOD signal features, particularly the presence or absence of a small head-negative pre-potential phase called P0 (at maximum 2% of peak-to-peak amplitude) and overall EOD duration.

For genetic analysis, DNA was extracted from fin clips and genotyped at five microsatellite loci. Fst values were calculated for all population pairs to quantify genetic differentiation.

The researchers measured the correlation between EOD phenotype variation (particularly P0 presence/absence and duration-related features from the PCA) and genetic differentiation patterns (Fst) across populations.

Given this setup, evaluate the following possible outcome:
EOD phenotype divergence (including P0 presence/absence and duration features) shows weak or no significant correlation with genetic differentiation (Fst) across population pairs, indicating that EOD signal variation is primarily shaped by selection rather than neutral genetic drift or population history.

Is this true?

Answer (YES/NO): NO